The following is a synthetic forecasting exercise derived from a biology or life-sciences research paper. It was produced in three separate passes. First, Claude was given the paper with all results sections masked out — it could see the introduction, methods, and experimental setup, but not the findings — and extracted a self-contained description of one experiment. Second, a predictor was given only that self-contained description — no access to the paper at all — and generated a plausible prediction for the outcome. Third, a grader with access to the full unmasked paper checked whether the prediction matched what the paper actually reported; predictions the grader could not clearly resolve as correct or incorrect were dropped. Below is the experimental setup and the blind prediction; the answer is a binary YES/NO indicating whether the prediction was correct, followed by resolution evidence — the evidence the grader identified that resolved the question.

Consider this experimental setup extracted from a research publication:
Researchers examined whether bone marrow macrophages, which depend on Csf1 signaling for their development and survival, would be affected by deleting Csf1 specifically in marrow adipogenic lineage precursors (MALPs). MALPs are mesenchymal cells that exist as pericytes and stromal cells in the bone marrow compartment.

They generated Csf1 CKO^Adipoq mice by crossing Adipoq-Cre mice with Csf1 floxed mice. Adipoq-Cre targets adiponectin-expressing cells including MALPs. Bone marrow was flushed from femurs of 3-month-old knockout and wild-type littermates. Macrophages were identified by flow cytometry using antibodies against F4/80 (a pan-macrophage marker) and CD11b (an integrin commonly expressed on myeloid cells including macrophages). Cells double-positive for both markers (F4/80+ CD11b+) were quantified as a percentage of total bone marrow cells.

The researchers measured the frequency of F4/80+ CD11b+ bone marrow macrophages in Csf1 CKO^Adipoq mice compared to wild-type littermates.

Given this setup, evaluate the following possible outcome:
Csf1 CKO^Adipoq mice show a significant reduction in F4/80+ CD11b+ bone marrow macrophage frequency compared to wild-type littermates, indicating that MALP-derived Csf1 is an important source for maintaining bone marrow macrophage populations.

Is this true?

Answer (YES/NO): YES